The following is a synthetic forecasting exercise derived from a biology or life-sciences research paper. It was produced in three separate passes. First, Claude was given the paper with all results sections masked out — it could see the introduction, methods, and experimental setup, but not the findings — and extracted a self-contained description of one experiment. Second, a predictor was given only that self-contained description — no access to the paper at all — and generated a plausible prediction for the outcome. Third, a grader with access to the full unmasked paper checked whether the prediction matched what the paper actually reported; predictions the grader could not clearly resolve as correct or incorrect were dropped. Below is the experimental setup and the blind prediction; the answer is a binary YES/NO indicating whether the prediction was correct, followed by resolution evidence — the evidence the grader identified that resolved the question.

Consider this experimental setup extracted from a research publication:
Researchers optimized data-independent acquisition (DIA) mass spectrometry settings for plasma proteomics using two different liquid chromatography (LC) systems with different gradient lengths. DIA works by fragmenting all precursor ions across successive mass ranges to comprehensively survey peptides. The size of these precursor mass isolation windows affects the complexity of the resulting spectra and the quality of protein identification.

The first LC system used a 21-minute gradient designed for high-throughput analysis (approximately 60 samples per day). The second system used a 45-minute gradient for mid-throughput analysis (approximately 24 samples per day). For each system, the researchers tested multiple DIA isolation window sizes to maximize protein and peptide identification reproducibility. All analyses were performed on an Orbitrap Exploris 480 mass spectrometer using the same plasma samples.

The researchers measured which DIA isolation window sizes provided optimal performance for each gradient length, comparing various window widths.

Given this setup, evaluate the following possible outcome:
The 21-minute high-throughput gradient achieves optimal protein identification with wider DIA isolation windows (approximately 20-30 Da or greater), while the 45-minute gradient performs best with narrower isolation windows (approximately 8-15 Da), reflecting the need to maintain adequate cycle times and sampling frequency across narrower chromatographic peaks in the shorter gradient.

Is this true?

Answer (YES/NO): YES